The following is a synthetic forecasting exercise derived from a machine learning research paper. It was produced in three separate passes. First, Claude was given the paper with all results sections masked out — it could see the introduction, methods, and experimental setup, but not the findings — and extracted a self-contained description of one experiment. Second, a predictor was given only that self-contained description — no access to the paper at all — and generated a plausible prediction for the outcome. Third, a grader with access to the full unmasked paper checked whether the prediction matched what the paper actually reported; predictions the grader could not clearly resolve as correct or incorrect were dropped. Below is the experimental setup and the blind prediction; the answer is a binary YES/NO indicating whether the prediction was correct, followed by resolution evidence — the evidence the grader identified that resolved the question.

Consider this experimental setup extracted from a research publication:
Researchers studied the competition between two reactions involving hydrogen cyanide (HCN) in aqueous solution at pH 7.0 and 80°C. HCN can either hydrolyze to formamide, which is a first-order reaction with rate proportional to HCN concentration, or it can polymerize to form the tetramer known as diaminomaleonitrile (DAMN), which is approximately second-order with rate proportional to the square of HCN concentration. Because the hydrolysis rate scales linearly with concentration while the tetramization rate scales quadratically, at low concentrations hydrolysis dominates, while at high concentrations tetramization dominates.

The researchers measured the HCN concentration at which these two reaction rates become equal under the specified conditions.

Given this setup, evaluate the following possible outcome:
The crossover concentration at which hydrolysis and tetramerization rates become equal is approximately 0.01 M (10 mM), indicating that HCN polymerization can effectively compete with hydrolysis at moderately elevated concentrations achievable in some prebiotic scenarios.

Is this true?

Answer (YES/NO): NO